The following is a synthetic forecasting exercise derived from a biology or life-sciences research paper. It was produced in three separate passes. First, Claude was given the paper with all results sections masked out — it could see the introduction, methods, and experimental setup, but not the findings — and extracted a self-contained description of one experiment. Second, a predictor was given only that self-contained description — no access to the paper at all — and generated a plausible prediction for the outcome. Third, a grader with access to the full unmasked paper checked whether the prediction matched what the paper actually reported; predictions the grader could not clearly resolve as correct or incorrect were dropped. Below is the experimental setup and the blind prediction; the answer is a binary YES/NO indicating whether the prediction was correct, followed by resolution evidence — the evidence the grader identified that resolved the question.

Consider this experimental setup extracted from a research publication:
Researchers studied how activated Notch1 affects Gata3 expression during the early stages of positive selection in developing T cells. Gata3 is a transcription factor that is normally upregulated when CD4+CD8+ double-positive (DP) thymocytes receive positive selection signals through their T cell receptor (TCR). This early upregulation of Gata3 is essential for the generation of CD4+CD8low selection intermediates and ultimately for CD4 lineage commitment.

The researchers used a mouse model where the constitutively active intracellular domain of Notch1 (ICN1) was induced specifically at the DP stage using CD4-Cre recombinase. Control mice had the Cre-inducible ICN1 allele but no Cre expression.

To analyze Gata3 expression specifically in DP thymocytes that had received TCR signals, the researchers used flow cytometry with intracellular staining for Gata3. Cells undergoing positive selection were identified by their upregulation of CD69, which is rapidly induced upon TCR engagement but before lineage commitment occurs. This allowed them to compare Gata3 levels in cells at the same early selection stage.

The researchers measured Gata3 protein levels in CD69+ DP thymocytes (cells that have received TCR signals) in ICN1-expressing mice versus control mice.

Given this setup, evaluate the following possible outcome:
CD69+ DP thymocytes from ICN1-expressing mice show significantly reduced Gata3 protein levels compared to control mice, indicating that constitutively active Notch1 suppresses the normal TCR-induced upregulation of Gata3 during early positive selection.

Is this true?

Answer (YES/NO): YES